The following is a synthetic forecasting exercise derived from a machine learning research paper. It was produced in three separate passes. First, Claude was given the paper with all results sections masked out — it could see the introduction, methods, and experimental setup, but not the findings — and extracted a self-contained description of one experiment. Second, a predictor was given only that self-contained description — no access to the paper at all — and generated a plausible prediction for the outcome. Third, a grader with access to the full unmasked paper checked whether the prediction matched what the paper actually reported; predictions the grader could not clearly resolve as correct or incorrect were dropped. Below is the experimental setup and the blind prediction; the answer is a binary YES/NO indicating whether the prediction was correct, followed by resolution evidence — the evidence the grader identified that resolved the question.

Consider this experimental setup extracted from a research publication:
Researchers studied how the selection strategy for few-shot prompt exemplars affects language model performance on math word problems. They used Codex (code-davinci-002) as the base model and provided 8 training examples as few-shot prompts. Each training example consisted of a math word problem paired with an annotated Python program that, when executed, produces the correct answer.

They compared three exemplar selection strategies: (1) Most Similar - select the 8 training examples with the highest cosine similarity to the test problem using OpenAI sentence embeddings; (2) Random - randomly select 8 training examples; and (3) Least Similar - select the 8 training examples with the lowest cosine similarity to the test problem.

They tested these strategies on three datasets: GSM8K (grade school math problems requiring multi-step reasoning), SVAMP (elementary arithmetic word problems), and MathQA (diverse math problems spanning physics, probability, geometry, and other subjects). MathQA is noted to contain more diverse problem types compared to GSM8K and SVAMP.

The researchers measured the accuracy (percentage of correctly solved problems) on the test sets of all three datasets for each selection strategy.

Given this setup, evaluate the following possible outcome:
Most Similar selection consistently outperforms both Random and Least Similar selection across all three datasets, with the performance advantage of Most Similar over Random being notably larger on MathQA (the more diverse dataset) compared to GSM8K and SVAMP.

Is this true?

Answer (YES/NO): YES